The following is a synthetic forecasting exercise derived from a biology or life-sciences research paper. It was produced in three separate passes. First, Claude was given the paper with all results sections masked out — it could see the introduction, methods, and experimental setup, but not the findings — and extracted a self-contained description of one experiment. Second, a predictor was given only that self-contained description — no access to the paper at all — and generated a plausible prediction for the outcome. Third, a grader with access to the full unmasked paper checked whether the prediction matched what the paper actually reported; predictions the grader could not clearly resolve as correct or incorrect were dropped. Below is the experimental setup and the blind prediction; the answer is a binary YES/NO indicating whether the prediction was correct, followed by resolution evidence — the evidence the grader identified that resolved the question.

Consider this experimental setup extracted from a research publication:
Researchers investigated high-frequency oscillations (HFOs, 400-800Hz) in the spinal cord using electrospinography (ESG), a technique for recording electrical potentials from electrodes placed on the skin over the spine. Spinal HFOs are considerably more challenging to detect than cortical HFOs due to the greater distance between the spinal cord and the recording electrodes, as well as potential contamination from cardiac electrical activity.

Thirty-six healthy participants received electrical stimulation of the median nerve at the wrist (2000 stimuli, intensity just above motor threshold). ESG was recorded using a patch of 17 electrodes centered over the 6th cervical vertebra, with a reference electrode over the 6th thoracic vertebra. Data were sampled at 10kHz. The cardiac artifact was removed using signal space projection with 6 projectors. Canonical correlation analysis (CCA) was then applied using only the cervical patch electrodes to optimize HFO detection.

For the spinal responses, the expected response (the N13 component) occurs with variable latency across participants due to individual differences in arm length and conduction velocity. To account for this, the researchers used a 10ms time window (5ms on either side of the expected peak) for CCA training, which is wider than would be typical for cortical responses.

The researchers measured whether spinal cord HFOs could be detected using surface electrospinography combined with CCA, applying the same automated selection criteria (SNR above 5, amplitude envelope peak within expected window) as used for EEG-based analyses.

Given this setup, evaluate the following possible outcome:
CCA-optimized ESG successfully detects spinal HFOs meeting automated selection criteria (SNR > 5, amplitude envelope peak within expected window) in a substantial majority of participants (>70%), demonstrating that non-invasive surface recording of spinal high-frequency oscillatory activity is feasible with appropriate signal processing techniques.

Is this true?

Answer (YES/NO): YES